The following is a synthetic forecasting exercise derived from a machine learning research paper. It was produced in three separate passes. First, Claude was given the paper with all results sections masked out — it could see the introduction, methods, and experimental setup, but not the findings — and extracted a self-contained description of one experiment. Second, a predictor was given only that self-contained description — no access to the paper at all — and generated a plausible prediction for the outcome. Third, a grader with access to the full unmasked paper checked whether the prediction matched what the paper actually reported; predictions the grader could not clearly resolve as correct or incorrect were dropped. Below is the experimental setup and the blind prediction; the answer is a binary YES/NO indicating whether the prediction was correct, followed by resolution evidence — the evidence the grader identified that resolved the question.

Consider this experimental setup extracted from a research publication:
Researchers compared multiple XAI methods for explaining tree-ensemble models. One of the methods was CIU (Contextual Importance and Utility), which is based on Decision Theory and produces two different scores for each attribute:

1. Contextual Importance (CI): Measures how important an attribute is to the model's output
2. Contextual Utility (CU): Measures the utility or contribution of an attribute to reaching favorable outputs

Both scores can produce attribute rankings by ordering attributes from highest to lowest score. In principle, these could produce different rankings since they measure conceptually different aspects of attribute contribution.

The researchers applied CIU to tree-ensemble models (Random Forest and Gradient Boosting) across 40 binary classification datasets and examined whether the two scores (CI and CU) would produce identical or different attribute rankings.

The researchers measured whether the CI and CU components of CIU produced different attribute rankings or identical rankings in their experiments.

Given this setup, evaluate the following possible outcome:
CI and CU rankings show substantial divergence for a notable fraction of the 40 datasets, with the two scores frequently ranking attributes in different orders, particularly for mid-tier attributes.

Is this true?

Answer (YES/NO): NO